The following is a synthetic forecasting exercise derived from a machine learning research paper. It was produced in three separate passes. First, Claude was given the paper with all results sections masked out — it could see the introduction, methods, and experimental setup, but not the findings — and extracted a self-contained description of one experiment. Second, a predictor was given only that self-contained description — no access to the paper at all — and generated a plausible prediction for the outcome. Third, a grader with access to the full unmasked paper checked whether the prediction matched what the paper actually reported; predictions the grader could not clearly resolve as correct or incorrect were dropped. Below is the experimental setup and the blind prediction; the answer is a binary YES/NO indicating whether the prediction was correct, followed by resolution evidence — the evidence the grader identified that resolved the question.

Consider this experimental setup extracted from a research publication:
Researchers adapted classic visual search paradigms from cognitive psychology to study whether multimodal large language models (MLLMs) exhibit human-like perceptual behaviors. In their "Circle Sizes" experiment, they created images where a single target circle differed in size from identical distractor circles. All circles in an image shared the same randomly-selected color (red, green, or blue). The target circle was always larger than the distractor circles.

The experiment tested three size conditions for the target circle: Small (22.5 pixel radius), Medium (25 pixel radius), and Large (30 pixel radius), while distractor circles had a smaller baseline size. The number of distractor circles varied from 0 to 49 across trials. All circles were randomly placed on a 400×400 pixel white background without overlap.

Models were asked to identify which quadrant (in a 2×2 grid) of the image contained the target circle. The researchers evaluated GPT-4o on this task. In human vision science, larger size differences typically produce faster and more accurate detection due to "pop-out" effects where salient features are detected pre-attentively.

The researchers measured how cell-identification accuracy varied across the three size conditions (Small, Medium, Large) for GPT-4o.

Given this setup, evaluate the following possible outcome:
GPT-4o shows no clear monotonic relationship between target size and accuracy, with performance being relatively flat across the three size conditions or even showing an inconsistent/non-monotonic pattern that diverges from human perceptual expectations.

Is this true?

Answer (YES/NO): NO